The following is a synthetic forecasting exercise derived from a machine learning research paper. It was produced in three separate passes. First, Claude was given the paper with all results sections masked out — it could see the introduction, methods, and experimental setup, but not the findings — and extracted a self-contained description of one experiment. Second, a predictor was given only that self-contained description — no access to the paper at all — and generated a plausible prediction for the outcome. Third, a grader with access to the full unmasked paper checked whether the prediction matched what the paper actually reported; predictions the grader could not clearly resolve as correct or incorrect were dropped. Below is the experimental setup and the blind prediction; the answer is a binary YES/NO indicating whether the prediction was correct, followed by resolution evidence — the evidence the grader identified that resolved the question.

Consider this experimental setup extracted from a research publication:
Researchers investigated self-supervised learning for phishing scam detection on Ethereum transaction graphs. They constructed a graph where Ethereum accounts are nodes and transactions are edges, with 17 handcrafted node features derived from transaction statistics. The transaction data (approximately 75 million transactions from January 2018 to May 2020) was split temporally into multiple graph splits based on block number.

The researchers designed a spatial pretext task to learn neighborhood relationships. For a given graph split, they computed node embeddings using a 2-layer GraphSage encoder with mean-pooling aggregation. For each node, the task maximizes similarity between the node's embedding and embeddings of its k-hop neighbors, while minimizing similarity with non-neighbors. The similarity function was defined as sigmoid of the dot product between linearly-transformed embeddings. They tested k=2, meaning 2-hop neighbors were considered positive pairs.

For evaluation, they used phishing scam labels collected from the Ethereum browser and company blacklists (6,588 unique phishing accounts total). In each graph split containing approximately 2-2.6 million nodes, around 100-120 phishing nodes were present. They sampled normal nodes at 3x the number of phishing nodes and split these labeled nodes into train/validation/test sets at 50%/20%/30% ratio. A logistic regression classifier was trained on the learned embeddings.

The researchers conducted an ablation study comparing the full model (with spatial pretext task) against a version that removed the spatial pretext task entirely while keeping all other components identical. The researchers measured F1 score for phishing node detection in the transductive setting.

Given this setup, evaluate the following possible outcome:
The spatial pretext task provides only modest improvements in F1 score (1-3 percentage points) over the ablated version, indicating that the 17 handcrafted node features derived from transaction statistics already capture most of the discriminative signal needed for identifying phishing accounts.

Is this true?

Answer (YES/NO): NO